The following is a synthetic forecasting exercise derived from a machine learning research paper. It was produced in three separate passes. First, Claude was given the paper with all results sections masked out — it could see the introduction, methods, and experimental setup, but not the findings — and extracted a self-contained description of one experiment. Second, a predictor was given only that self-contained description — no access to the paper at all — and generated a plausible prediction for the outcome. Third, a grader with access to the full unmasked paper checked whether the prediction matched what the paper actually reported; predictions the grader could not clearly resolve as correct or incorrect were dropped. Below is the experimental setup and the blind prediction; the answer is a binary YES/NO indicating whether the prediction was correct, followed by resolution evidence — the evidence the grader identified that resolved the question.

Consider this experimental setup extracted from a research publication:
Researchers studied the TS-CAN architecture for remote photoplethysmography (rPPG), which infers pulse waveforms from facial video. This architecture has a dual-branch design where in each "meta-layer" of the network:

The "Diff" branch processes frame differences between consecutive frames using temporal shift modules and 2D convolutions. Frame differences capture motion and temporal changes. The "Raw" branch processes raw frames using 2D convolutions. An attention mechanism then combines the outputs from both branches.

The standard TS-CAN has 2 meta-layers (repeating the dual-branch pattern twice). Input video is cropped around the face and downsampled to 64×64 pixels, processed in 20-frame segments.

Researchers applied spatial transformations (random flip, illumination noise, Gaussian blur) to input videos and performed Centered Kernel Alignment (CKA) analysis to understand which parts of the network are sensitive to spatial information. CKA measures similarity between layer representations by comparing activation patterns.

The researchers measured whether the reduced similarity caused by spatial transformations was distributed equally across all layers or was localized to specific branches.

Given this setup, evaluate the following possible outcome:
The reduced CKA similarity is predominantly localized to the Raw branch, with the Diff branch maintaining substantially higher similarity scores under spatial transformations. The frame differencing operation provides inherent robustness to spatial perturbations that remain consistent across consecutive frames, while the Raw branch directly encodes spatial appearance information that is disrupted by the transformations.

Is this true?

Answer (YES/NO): YES